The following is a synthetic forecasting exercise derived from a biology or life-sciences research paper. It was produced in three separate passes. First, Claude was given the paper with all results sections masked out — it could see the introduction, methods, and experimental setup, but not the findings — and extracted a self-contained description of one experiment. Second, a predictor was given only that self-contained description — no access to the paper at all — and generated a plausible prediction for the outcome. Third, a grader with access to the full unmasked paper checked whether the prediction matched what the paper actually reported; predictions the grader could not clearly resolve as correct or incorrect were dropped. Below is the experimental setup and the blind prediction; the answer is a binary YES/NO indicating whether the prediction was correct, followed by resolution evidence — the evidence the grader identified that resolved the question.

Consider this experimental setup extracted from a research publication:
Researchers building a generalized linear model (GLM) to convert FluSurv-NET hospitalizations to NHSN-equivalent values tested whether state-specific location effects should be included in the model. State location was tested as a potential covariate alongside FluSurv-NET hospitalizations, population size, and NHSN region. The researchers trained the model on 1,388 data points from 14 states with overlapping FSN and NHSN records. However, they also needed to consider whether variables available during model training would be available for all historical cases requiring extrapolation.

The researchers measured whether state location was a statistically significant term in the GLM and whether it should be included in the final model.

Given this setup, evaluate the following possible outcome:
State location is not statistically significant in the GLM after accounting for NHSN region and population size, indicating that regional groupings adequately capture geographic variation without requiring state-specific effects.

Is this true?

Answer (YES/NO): NO